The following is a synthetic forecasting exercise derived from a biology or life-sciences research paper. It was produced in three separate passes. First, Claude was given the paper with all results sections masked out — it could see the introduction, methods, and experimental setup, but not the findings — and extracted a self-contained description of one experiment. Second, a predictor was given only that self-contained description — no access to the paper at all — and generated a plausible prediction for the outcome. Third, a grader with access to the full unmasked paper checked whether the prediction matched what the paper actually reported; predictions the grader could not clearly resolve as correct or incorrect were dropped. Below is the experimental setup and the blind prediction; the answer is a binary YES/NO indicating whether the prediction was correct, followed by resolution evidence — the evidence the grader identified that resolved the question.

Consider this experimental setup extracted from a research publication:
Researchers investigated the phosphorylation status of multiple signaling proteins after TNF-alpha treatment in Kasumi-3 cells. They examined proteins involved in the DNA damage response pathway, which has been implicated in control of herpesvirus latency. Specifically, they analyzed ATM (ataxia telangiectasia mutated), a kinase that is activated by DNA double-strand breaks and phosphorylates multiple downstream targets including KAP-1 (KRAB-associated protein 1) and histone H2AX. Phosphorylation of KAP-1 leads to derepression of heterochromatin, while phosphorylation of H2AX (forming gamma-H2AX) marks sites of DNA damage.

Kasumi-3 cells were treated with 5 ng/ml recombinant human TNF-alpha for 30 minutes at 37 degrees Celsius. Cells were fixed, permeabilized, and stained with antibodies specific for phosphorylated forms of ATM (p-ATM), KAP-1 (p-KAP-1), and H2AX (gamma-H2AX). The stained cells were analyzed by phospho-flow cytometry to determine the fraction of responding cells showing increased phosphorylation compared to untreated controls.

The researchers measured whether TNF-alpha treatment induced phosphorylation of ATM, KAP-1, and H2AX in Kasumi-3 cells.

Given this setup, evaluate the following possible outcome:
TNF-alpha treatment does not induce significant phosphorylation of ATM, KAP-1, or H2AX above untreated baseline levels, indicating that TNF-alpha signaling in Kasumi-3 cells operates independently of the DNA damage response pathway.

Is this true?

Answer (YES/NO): NO